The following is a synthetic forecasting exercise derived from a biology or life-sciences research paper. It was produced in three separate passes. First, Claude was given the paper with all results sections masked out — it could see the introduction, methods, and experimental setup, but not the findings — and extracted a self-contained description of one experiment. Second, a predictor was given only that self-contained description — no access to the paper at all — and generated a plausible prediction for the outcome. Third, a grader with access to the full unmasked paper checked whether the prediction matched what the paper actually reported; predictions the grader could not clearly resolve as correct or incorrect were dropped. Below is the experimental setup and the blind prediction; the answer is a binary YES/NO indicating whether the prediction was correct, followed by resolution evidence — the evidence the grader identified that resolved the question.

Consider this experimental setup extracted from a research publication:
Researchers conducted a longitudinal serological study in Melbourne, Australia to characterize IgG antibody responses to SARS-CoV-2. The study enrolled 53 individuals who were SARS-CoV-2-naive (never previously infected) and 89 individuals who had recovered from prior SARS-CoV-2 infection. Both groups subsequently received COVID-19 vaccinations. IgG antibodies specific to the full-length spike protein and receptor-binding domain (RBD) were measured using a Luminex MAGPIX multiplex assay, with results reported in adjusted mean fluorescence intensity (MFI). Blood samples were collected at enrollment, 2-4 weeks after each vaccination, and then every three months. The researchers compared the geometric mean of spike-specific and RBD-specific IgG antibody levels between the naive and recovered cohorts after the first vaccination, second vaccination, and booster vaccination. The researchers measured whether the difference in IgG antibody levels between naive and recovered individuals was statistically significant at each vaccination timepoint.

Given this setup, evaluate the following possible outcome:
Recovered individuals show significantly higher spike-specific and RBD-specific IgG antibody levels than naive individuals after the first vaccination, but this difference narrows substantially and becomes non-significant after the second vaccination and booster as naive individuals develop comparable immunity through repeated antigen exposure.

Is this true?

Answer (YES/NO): NO